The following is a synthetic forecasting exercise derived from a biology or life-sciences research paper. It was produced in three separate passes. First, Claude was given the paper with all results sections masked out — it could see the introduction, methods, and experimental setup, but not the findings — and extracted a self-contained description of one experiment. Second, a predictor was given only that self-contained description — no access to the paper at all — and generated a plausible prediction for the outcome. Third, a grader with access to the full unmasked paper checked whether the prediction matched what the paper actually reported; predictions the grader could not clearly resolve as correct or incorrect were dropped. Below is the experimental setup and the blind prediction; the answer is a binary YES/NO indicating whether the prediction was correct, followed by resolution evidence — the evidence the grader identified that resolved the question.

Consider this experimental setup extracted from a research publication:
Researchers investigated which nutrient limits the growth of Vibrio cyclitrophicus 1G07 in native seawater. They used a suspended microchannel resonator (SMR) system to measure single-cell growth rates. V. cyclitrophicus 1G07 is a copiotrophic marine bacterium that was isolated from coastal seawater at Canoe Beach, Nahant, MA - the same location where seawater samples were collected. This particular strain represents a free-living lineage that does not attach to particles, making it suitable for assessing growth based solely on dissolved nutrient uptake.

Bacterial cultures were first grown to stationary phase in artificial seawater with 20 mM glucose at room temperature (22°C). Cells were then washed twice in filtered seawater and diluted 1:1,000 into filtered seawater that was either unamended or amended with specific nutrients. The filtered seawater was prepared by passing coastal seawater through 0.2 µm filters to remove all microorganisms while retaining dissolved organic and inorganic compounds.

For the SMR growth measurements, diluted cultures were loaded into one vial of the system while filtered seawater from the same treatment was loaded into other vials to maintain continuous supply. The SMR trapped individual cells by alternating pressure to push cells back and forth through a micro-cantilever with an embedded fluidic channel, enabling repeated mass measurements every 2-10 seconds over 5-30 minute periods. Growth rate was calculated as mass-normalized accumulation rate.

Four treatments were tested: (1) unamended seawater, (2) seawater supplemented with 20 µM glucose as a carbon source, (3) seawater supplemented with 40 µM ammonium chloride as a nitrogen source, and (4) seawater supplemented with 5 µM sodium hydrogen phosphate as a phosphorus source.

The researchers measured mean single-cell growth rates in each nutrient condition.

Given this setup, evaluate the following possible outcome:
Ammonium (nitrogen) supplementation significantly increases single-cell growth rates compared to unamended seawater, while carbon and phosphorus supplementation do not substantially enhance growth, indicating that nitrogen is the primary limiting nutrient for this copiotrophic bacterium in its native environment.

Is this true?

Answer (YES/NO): NO